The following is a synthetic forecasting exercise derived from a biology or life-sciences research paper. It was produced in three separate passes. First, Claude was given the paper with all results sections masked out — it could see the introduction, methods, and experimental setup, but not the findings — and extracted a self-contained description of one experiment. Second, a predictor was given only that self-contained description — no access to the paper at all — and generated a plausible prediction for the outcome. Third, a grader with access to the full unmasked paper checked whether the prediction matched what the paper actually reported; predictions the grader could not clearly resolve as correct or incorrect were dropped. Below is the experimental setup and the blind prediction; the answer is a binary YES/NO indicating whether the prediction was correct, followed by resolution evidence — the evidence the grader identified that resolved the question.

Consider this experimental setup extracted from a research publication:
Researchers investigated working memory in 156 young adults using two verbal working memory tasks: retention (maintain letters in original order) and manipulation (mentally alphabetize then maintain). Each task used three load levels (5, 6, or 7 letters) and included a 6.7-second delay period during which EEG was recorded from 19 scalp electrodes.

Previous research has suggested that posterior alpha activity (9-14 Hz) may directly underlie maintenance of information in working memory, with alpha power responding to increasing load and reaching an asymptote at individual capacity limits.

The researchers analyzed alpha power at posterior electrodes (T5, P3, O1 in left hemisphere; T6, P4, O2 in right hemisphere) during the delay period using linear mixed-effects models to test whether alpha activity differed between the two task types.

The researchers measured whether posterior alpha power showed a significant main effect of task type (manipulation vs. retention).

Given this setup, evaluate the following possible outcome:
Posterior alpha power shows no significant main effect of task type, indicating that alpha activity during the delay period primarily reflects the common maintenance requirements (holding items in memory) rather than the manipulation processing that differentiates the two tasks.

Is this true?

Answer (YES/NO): YES